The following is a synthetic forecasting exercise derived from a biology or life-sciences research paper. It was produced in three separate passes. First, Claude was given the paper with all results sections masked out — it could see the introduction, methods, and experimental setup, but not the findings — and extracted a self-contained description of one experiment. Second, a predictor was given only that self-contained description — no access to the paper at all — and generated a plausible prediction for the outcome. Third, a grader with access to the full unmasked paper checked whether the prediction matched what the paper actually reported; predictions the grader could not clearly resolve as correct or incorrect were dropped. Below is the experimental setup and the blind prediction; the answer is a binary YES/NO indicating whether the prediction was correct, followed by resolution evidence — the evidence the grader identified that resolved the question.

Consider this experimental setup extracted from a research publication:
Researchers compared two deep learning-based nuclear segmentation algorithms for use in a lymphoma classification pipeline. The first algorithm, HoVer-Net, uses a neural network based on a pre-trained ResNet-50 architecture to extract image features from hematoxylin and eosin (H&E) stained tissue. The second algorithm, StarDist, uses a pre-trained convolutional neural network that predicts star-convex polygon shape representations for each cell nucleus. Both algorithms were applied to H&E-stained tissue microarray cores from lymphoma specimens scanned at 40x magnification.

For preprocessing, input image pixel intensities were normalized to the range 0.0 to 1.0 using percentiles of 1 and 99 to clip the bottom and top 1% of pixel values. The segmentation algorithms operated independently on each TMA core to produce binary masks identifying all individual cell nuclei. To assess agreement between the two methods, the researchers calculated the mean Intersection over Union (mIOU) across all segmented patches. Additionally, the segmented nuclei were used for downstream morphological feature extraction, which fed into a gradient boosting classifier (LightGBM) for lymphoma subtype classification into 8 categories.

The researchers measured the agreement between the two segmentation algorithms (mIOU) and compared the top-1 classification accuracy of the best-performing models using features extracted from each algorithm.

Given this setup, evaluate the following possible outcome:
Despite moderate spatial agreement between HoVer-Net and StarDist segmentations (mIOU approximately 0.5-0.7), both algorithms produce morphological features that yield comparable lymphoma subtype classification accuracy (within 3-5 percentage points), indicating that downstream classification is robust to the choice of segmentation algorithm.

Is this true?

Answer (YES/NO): NO